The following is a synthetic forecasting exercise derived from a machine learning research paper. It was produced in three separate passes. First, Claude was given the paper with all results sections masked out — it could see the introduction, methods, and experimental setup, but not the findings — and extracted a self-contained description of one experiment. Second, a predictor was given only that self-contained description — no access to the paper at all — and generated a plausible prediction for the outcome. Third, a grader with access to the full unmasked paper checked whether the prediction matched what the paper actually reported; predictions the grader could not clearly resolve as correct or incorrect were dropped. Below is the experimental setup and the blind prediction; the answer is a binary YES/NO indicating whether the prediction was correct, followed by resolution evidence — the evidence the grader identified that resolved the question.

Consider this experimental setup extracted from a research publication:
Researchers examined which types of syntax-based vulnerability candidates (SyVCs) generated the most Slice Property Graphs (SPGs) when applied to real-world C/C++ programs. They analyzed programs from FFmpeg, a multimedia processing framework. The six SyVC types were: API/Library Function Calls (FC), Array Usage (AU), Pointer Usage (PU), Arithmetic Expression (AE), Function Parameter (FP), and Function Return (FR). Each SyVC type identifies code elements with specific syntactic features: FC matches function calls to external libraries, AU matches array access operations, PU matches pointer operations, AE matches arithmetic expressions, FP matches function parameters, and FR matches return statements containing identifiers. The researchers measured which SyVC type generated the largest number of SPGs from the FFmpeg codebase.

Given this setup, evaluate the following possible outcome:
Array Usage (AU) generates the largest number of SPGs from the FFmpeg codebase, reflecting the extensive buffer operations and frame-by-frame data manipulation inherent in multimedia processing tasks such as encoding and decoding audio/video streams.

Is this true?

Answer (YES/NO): NO